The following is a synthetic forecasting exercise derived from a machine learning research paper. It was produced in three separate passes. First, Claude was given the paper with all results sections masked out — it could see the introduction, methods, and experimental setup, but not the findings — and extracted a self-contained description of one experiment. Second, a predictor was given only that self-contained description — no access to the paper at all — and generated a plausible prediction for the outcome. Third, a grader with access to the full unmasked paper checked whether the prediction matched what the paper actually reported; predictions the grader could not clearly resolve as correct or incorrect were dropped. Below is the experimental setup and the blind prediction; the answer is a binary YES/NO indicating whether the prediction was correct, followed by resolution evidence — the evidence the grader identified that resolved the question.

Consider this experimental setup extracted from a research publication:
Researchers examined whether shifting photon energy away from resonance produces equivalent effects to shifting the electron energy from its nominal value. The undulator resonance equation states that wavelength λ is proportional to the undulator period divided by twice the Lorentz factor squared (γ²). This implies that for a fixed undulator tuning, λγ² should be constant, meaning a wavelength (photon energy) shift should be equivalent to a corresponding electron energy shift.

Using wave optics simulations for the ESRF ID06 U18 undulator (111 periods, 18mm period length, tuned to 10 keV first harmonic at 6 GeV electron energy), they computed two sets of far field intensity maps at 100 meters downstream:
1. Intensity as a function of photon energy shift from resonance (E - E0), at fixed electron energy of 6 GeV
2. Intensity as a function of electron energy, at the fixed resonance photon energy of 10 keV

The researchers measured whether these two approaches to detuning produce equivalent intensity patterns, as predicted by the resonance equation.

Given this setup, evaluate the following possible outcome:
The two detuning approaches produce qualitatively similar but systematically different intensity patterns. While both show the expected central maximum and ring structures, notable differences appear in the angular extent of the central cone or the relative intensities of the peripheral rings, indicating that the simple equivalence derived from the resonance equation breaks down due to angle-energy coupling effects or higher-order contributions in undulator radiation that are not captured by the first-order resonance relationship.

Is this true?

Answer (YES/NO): NO